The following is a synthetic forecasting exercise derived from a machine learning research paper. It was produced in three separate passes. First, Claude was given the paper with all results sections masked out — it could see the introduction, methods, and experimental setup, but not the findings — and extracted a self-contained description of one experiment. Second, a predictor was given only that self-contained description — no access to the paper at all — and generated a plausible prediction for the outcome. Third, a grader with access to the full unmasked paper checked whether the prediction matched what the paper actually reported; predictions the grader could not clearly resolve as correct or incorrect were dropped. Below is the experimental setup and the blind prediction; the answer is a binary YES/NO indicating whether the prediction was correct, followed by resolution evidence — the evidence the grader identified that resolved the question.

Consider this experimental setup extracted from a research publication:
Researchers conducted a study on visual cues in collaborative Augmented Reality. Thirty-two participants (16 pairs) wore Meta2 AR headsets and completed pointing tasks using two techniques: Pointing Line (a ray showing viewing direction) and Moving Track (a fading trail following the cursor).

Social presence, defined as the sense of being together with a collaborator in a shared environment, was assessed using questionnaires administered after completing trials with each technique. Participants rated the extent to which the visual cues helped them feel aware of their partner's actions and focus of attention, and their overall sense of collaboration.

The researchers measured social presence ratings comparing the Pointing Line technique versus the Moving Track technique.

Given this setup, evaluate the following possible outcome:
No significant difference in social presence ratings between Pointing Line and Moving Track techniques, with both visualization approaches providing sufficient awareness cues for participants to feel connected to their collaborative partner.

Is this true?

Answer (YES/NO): NO